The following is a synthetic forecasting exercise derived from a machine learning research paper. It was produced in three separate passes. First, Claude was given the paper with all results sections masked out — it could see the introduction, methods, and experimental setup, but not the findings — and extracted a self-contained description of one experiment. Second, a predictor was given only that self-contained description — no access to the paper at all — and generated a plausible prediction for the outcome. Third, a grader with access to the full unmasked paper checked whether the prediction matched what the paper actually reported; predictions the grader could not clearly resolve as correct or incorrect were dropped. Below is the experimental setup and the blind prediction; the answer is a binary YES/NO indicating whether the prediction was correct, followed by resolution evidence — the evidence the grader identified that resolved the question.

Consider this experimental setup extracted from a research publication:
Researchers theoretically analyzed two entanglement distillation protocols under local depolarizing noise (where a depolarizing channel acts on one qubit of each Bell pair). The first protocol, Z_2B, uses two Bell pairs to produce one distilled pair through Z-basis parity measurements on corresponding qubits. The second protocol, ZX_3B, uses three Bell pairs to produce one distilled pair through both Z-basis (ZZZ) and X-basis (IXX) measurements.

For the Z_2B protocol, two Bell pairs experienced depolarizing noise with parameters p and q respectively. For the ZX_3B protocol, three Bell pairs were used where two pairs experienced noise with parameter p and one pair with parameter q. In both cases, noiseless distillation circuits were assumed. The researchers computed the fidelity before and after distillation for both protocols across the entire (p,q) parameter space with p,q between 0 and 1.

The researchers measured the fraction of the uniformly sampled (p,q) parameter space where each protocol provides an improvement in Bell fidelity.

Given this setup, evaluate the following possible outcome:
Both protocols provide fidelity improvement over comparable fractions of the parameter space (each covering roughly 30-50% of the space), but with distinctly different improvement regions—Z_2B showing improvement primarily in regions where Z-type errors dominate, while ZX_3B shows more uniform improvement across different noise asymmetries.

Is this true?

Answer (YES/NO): NO